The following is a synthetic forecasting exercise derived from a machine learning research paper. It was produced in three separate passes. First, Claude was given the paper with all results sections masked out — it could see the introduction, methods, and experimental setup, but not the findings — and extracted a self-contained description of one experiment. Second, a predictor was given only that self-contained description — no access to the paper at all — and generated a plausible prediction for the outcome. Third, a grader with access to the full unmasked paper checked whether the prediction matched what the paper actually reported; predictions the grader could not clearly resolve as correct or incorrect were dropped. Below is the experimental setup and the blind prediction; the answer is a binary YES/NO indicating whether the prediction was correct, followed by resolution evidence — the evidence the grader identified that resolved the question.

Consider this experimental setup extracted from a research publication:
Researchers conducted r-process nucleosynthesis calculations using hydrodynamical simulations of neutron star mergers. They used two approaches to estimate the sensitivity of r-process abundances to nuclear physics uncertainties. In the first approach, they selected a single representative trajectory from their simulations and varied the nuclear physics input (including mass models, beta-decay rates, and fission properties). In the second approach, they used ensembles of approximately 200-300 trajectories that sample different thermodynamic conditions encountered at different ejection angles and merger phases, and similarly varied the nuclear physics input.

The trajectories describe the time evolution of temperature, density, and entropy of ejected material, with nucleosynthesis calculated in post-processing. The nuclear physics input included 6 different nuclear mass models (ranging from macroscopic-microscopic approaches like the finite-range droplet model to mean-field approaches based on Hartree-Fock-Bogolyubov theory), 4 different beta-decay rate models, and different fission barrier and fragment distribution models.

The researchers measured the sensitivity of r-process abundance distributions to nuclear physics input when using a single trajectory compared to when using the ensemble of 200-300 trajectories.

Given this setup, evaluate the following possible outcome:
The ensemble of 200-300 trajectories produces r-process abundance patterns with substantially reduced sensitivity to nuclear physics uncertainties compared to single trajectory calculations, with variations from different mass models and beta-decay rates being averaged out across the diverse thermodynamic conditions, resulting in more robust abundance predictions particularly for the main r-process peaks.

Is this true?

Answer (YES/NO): YES